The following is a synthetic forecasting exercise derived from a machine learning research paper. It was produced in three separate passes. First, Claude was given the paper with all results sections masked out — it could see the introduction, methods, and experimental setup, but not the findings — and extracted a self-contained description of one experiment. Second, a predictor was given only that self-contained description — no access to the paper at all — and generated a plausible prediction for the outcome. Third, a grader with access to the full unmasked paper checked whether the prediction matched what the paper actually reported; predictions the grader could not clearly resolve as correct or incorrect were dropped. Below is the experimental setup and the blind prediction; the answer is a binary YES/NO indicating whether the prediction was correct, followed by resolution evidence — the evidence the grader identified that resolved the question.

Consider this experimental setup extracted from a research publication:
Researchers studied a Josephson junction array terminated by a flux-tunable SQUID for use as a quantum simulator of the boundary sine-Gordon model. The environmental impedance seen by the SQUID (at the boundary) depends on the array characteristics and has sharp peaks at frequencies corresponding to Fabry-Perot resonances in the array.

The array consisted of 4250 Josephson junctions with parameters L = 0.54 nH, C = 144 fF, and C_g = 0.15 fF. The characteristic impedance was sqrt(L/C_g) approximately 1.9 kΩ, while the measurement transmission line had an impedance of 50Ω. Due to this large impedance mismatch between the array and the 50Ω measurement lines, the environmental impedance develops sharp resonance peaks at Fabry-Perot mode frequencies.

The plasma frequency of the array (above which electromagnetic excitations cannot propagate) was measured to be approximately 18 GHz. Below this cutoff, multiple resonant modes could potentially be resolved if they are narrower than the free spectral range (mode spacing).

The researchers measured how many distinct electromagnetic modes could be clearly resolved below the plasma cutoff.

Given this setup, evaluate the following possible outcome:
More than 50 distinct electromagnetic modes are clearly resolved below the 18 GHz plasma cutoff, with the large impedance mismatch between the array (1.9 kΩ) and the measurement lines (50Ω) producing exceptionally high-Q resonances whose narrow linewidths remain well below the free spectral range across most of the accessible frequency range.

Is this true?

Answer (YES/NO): YES